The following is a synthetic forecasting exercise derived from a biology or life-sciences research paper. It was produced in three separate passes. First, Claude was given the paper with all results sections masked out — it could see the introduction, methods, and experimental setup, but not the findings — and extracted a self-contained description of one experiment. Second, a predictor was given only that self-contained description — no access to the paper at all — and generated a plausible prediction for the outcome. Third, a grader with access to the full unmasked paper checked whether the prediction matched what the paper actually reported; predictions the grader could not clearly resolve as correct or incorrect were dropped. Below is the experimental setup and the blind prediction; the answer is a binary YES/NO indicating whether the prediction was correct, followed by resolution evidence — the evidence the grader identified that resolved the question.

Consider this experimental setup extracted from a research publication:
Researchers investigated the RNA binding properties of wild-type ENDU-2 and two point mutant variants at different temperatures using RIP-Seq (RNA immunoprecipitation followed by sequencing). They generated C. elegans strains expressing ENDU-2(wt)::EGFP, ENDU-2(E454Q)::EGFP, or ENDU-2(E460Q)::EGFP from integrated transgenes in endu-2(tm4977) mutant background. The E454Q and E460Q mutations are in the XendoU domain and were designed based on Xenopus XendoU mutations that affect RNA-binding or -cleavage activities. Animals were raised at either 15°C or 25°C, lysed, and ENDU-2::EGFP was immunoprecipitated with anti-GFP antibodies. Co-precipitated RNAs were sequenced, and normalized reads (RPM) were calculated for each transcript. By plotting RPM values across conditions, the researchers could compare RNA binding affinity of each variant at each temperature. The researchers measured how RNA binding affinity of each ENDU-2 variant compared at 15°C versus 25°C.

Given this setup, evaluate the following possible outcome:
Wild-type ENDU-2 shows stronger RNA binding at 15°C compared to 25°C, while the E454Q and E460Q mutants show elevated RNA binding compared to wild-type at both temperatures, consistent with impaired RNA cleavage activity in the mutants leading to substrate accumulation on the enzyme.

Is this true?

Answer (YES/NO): NO